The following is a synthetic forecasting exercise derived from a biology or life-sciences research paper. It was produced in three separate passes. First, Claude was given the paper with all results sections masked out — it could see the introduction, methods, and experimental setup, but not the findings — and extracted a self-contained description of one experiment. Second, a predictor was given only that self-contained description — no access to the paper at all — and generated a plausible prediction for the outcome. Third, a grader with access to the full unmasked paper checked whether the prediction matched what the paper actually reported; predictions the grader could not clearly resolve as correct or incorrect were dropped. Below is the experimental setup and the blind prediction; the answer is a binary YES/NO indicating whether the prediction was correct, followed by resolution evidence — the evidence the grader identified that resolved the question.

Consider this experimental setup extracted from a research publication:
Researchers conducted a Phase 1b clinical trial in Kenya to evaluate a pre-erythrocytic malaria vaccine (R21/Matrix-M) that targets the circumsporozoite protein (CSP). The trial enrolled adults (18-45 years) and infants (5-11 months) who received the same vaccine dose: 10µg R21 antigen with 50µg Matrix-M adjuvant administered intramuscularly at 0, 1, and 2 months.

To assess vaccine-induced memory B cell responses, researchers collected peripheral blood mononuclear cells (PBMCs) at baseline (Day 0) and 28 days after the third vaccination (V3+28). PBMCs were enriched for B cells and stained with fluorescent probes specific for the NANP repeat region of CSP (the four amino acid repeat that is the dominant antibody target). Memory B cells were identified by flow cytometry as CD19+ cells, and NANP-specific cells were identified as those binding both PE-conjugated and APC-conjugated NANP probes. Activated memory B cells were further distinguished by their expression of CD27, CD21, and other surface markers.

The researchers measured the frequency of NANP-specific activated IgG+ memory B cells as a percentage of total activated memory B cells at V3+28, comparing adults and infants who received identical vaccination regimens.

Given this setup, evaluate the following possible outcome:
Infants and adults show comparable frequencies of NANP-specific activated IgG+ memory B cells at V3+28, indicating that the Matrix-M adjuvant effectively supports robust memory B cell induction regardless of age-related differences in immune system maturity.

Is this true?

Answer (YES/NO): NO